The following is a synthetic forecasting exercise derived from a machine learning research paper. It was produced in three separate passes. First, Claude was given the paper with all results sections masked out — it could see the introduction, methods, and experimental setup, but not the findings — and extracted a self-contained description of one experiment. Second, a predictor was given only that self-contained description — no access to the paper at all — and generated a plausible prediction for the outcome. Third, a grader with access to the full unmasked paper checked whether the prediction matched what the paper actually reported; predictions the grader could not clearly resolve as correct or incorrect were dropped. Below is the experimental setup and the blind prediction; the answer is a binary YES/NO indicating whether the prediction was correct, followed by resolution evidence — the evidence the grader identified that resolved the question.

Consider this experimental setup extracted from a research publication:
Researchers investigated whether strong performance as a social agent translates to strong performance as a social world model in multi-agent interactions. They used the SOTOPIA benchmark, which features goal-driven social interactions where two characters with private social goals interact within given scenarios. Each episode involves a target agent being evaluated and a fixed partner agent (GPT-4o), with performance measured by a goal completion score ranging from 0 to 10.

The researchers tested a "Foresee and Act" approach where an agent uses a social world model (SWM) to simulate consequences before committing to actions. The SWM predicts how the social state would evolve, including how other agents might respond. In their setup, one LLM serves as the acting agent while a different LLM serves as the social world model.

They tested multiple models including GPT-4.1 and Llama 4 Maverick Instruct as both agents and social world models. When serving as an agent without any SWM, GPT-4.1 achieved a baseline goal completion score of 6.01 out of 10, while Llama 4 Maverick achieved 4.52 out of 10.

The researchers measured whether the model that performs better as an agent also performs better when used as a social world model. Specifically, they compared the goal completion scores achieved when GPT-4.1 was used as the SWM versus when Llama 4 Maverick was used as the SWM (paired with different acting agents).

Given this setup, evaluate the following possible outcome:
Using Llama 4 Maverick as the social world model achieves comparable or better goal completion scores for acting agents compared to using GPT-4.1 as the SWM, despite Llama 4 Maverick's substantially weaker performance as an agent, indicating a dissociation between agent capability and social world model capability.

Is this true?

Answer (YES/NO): YES